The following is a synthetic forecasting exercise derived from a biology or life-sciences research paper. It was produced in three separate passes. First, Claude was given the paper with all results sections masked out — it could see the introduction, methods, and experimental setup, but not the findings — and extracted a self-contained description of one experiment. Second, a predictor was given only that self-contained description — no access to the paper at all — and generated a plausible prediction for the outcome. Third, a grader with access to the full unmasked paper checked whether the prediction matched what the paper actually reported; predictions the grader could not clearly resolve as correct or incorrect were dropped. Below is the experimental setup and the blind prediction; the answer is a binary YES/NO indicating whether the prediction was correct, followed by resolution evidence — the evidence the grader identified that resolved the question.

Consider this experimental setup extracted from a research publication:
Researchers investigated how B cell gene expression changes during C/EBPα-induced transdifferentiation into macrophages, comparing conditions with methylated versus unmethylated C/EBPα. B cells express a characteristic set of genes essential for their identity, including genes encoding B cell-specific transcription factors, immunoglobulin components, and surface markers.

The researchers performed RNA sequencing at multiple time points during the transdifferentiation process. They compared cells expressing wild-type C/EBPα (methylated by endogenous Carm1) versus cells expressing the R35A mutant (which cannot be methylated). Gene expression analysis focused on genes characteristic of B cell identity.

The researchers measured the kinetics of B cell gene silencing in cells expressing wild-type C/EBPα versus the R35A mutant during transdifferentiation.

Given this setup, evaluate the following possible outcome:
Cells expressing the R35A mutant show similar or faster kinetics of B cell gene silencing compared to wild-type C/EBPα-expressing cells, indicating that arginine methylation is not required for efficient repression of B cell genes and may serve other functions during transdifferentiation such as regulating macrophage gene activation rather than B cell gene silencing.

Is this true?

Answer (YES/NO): NO